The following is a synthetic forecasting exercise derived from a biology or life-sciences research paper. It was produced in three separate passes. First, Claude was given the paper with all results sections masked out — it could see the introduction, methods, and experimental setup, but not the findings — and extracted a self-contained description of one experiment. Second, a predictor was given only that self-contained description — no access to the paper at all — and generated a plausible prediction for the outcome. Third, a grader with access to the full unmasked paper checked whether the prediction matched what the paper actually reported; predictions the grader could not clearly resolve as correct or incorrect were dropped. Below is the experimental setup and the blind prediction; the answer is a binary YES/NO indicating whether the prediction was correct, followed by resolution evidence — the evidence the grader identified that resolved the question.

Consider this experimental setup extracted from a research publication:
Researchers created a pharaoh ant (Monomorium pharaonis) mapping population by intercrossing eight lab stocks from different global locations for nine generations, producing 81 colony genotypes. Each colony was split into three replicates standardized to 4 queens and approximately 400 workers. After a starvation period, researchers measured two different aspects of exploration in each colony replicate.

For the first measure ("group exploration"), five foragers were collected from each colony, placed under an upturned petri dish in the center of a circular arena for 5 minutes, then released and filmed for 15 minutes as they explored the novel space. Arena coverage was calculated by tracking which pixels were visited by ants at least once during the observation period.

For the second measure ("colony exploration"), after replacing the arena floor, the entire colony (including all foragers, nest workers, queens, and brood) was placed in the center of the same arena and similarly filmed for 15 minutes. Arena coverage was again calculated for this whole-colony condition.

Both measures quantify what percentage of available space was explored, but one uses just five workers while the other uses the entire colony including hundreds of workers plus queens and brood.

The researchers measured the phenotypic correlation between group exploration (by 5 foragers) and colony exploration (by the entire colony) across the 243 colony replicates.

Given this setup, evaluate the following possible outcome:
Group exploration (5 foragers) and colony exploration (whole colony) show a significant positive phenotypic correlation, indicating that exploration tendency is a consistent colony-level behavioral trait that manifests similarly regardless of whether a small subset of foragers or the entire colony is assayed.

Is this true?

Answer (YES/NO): YES